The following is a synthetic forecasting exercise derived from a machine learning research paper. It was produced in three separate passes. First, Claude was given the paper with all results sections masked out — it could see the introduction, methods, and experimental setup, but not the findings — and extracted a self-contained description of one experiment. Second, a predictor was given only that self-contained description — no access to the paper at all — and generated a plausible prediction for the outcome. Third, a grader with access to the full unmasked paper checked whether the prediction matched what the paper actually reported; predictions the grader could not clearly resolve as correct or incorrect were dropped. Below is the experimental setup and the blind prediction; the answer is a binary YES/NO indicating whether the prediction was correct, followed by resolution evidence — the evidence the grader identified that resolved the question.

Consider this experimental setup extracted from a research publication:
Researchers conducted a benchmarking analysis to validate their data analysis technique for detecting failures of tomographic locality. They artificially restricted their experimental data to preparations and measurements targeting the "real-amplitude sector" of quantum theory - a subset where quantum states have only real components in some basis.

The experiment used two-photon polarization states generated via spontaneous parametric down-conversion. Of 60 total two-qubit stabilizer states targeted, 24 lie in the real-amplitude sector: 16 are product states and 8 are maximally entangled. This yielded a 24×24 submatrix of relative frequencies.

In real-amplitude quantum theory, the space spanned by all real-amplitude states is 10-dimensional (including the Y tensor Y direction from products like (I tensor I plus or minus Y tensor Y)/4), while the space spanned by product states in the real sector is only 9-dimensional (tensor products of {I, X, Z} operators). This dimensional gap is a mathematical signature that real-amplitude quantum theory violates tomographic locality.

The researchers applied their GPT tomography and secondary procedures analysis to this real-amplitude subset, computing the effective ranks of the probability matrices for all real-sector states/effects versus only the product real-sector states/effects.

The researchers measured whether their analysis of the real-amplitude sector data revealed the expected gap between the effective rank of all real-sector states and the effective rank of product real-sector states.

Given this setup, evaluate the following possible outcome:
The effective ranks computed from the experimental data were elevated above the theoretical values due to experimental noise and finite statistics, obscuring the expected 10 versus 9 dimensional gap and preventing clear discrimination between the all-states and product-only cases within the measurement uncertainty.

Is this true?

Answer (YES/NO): NO